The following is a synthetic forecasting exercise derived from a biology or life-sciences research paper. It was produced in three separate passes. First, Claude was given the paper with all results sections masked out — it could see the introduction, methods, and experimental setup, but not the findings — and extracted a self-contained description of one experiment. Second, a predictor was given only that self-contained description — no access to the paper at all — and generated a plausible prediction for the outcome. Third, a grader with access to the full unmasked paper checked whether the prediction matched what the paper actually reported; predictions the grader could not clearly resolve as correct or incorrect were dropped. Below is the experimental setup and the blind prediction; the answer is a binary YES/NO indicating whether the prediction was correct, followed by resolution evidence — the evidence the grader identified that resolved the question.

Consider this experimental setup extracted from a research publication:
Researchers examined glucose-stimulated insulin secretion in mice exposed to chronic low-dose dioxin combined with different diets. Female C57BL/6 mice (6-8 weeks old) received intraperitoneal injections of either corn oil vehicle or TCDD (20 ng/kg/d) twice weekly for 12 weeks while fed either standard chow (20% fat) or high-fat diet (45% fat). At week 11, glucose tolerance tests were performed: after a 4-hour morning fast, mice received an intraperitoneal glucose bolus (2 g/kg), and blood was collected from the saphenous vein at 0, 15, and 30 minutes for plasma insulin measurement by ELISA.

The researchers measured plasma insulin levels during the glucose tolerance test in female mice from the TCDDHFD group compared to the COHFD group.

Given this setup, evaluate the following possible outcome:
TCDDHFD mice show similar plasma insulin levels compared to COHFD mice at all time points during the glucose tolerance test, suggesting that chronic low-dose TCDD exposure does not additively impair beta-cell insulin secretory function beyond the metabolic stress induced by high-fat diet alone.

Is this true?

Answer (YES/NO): NO